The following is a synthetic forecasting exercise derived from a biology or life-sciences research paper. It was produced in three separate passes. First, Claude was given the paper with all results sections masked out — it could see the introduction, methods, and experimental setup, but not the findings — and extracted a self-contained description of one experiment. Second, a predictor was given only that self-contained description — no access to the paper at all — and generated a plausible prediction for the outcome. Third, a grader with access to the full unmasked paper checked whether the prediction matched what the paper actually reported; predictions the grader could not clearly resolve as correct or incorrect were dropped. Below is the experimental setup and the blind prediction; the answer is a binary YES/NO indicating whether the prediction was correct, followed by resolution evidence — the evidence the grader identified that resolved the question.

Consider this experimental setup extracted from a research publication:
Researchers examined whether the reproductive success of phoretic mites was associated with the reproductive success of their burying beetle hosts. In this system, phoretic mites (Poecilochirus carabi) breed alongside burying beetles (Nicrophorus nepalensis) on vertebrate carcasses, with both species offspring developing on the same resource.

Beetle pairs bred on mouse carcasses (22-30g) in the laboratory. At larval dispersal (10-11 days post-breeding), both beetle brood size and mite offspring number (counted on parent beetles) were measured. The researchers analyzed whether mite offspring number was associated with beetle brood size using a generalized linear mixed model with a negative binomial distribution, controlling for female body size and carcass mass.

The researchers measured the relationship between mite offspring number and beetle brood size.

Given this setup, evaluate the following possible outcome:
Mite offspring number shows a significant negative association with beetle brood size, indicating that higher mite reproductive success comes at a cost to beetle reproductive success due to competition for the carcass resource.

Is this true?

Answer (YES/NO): NO